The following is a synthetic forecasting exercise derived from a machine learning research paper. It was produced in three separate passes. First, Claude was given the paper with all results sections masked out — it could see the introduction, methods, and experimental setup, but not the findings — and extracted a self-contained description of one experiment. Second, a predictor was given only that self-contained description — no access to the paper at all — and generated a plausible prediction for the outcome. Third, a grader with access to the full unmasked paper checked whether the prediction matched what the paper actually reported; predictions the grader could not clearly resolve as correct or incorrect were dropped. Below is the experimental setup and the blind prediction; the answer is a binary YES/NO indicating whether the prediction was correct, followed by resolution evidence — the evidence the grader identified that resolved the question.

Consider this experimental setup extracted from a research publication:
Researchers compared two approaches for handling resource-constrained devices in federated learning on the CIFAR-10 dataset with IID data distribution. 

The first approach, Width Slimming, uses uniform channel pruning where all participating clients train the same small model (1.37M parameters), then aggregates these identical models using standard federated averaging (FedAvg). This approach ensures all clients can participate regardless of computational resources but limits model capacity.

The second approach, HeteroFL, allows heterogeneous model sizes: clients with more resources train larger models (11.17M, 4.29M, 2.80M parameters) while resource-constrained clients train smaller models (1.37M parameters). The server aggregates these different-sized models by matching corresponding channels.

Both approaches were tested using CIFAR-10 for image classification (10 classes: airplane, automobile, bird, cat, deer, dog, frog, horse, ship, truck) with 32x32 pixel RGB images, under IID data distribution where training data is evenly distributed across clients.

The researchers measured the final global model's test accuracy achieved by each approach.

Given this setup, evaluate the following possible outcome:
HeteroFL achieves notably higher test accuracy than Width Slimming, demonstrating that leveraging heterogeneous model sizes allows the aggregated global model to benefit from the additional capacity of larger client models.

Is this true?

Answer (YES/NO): NO